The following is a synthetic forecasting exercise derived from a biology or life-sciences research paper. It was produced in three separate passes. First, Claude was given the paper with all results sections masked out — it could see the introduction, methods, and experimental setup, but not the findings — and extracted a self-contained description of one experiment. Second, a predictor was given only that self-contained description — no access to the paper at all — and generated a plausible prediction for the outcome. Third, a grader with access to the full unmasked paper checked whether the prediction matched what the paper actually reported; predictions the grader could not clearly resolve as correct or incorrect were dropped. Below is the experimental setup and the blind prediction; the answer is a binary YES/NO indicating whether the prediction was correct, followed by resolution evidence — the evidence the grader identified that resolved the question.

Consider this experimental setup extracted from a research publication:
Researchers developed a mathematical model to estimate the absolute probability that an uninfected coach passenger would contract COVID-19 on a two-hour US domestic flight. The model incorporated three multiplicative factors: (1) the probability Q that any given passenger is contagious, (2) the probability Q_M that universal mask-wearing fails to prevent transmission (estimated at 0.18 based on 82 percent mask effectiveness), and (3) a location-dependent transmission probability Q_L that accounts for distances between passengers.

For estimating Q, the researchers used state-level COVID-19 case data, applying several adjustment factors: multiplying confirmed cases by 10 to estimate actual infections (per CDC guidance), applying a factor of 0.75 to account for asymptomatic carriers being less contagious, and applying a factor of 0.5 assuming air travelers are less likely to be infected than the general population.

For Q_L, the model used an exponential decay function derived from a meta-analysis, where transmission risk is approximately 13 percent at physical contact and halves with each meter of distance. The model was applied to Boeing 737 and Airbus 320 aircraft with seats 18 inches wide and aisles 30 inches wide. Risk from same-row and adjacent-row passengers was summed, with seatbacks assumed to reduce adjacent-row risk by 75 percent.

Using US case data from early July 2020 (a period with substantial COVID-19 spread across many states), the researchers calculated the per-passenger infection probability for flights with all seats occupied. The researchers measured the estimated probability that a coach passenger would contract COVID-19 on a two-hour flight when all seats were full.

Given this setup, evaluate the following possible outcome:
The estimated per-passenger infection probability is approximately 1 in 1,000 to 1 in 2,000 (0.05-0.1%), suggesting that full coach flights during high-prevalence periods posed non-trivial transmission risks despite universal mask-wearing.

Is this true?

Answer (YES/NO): NO